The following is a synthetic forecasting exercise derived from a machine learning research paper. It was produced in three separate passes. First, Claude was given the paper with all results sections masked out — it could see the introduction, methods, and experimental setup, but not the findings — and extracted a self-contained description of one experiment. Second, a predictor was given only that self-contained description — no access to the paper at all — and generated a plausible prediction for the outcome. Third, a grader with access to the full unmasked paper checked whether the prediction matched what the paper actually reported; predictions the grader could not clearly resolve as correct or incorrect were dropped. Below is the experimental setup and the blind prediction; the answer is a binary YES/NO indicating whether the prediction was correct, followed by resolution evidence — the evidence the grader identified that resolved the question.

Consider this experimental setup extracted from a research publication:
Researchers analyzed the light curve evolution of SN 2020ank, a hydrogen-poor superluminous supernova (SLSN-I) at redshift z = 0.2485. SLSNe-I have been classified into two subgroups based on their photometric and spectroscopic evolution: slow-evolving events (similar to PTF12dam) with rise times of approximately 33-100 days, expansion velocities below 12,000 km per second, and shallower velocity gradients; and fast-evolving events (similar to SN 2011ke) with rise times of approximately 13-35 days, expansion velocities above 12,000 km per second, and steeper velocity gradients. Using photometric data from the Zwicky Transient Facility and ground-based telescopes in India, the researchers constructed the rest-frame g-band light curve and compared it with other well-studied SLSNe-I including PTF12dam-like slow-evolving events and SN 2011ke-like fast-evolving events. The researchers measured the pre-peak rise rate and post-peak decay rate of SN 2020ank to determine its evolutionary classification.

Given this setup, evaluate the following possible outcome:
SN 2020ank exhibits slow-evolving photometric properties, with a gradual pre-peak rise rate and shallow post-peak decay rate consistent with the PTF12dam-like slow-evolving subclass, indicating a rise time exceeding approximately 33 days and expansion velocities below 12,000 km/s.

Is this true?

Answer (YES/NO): NO